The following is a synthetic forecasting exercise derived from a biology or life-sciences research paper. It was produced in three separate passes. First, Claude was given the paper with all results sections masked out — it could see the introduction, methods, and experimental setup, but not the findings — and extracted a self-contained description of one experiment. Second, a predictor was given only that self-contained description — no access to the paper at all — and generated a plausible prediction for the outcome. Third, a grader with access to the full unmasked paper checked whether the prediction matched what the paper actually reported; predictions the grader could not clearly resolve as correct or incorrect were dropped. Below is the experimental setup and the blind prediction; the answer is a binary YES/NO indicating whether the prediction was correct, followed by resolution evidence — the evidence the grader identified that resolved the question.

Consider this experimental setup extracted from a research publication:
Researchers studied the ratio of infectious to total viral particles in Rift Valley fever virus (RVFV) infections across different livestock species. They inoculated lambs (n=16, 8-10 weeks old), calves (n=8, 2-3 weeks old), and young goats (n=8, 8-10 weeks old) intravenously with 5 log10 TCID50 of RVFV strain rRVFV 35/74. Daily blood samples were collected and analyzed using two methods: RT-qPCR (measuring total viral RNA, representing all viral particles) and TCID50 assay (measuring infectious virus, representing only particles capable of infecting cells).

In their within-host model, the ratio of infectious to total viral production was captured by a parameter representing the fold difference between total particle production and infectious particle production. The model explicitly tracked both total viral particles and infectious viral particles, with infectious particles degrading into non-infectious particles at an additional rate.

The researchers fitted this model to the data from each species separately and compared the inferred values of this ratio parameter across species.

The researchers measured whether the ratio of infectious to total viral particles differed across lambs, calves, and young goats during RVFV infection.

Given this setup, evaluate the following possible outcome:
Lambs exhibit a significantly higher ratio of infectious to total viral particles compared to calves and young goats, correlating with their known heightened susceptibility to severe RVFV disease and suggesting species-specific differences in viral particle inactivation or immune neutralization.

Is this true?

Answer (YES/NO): NO